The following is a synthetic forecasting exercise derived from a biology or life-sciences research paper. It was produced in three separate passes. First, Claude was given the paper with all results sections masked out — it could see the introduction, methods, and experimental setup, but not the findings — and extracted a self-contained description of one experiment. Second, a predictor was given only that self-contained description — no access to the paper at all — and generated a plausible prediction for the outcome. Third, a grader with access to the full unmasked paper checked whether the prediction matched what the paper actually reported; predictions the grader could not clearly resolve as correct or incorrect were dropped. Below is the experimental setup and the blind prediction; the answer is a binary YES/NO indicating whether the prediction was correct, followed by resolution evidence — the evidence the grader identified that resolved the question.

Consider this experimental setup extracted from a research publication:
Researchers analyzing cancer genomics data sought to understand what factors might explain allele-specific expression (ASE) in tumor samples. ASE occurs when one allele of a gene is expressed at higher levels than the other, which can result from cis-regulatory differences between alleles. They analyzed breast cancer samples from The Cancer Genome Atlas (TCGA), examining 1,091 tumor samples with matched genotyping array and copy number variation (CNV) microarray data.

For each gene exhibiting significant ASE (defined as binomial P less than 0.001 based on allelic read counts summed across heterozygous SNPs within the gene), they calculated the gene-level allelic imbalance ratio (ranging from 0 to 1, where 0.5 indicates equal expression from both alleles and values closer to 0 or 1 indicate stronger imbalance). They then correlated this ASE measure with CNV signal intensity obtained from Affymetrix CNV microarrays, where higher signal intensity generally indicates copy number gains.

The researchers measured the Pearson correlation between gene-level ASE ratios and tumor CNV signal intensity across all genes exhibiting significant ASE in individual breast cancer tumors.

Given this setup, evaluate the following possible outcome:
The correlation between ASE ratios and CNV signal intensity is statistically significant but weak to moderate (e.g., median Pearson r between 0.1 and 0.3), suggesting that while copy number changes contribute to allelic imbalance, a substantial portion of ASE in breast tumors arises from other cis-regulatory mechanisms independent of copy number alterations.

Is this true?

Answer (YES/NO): NO